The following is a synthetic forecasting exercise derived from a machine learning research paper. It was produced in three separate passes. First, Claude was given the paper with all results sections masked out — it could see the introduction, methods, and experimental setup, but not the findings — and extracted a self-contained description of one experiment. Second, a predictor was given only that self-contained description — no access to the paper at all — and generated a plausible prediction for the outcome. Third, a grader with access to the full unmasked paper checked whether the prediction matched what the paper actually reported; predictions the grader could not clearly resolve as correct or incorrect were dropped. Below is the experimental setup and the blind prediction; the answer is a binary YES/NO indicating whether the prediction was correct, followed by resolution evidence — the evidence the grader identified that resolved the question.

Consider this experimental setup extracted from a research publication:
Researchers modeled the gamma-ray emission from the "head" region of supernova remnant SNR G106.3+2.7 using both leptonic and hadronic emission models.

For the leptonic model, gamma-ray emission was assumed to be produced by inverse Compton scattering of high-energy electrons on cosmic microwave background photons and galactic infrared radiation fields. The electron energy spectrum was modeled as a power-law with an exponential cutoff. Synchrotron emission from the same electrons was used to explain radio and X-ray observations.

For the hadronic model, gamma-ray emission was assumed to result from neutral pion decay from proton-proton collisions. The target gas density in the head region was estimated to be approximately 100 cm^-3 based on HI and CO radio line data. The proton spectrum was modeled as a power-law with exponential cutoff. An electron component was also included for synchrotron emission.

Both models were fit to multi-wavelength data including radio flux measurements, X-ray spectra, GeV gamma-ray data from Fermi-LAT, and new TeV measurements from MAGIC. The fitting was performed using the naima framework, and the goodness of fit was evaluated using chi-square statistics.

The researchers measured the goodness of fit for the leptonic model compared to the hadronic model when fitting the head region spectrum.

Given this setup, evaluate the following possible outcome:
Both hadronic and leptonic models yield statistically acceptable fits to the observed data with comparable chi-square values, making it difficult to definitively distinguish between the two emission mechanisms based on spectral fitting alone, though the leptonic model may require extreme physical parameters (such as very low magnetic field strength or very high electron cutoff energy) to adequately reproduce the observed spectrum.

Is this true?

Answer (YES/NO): YES